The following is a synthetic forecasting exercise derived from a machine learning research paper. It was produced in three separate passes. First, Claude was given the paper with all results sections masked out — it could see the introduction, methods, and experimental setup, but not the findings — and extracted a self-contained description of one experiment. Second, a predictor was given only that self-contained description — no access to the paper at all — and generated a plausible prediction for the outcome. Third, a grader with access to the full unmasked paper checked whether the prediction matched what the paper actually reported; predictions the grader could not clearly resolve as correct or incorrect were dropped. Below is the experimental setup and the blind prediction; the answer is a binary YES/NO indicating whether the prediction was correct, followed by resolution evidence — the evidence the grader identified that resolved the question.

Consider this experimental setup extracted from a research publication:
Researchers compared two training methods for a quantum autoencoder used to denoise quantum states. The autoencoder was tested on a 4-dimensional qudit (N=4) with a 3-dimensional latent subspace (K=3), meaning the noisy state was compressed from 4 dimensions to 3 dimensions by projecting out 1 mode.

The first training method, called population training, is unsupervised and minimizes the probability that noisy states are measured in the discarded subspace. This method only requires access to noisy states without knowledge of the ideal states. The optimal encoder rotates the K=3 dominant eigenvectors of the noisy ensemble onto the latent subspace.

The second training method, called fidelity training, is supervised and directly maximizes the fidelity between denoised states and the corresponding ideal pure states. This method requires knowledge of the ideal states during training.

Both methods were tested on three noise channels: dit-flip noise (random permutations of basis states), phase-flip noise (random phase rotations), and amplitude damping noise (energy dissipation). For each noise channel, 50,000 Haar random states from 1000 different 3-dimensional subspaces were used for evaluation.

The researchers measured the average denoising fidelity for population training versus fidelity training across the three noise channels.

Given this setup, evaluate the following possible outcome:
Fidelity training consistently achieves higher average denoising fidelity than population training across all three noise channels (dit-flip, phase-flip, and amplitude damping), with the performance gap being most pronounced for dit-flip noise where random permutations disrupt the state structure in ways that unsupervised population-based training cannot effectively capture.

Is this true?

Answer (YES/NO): NO